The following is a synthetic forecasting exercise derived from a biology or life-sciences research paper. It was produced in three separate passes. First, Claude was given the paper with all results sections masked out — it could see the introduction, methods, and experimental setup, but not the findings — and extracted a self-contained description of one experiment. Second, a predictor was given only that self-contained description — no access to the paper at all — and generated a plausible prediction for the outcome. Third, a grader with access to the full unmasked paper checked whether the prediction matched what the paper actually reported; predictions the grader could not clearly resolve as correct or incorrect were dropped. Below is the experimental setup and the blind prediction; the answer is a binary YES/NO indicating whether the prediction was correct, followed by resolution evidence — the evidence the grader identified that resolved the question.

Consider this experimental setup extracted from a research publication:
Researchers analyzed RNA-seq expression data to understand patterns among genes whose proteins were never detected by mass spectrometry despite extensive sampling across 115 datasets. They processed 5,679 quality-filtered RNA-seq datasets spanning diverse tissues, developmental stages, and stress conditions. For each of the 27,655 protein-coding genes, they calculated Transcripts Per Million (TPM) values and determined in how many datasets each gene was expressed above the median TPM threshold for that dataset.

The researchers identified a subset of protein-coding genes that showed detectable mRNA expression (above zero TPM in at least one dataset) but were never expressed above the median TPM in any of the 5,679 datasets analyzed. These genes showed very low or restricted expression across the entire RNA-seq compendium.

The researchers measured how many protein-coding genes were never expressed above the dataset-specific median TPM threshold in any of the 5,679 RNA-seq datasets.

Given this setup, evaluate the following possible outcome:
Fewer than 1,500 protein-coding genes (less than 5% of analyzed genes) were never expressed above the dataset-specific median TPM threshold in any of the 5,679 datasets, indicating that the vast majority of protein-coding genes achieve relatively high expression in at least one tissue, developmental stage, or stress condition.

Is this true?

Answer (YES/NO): YES